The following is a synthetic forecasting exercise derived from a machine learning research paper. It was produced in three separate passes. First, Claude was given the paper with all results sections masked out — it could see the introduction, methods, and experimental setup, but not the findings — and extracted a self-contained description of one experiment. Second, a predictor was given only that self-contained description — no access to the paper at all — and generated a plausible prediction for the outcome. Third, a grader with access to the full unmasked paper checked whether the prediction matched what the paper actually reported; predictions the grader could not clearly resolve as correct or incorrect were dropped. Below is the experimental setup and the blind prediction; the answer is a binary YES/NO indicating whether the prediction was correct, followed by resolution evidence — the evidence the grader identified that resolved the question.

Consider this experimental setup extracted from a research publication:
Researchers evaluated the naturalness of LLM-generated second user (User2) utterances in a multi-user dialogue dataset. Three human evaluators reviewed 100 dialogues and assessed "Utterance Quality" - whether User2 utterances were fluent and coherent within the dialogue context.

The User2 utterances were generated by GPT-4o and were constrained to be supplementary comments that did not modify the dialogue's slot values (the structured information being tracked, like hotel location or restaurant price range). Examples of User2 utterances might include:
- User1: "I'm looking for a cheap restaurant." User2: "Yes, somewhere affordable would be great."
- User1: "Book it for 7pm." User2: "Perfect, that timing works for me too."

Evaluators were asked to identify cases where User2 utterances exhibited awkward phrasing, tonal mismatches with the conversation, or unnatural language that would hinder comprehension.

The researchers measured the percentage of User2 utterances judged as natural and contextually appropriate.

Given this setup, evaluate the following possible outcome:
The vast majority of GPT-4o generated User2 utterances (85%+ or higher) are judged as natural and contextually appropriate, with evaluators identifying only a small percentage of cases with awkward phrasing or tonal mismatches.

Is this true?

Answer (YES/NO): YES